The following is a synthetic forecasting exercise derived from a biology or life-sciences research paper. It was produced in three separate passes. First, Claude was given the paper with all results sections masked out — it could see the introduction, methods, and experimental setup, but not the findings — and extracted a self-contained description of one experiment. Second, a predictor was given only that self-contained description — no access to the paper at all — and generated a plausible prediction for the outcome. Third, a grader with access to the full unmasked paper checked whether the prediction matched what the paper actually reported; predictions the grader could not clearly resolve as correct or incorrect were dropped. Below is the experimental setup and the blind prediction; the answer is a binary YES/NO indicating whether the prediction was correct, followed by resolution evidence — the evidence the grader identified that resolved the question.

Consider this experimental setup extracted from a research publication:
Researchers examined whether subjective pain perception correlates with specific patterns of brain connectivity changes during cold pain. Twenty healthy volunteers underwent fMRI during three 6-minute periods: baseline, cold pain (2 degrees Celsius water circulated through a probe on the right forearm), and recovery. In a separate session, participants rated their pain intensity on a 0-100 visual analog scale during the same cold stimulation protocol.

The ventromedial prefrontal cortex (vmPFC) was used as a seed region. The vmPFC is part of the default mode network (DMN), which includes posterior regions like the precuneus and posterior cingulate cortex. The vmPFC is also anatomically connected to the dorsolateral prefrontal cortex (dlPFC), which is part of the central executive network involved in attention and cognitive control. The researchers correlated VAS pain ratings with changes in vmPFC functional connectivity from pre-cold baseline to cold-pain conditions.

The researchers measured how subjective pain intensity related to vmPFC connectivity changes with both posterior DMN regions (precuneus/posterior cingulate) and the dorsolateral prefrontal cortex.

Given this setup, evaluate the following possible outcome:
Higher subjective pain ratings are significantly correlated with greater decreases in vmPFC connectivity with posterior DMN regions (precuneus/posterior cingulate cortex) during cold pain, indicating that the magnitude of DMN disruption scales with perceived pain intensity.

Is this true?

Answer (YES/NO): YES